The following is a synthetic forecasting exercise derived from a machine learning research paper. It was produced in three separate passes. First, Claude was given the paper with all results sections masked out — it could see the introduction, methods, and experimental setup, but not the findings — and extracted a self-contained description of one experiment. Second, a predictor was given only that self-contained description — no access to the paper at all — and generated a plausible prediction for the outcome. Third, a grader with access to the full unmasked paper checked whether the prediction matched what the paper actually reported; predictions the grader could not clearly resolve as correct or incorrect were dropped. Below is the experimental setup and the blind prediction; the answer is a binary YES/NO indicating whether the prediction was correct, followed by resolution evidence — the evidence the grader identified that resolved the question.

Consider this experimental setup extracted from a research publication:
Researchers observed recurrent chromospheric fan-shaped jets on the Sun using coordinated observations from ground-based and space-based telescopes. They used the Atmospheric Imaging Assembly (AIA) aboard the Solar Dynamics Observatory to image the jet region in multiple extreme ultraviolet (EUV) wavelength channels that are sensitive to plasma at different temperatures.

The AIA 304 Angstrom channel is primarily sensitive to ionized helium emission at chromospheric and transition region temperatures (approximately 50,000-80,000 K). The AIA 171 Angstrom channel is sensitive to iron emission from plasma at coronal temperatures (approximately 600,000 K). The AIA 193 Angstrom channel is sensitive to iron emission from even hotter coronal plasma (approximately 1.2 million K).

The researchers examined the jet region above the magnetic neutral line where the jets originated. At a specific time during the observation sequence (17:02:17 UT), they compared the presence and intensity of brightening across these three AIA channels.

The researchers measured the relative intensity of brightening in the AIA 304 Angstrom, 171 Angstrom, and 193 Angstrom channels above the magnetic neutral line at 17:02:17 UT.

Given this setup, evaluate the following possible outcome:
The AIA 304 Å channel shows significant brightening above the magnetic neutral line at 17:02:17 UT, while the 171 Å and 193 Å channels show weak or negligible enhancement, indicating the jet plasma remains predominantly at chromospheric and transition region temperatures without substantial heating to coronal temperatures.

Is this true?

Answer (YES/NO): YES